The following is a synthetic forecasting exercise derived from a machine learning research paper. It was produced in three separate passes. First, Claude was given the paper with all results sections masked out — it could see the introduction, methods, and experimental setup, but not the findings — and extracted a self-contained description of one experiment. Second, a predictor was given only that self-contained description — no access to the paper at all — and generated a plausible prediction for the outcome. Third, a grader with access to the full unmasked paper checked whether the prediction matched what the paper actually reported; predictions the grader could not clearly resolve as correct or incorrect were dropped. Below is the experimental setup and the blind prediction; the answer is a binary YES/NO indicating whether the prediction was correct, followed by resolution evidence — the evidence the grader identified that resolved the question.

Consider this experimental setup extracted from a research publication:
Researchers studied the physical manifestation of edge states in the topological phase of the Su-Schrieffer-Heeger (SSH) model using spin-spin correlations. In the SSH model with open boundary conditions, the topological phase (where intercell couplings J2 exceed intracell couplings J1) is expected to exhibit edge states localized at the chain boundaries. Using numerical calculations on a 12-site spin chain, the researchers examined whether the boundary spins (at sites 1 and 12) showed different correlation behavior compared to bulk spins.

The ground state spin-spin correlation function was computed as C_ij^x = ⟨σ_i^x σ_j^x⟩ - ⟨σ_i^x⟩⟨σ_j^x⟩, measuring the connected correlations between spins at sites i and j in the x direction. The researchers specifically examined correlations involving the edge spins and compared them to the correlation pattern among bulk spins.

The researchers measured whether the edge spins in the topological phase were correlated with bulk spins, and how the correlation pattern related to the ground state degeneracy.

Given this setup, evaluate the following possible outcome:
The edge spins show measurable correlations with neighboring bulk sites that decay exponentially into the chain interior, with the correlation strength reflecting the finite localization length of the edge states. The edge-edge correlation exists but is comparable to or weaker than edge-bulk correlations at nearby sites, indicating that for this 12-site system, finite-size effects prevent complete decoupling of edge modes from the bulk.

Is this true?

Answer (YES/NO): NO